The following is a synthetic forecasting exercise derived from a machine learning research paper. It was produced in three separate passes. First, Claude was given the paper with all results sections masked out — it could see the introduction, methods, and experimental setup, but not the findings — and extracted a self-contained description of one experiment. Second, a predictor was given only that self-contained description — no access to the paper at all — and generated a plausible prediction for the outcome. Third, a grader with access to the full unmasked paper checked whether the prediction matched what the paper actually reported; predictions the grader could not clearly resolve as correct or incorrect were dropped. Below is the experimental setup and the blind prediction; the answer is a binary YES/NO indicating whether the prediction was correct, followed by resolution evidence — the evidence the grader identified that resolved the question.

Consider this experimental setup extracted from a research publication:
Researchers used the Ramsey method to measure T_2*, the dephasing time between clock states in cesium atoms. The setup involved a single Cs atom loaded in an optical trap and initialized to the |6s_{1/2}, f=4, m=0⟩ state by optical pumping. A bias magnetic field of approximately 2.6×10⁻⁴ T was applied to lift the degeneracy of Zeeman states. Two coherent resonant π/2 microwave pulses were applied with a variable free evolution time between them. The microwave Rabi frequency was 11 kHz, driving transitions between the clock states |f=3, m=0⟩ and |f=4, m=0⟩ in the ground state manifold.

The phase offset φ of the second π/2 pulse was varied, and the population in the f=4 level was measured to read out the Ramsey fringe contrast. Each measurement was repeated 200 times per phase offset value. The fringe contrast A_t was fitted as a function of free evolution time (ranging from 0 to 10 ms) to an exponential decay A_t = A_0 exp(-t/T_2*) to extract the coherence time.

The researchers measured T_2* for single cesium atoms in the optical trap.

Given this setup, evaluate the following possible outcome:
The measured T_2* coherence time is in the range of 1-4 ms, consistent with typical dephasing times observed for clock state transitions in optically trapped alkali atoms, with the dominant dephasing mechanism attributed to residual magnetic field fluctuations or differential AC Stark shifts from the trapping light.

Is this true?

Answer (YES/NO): NO